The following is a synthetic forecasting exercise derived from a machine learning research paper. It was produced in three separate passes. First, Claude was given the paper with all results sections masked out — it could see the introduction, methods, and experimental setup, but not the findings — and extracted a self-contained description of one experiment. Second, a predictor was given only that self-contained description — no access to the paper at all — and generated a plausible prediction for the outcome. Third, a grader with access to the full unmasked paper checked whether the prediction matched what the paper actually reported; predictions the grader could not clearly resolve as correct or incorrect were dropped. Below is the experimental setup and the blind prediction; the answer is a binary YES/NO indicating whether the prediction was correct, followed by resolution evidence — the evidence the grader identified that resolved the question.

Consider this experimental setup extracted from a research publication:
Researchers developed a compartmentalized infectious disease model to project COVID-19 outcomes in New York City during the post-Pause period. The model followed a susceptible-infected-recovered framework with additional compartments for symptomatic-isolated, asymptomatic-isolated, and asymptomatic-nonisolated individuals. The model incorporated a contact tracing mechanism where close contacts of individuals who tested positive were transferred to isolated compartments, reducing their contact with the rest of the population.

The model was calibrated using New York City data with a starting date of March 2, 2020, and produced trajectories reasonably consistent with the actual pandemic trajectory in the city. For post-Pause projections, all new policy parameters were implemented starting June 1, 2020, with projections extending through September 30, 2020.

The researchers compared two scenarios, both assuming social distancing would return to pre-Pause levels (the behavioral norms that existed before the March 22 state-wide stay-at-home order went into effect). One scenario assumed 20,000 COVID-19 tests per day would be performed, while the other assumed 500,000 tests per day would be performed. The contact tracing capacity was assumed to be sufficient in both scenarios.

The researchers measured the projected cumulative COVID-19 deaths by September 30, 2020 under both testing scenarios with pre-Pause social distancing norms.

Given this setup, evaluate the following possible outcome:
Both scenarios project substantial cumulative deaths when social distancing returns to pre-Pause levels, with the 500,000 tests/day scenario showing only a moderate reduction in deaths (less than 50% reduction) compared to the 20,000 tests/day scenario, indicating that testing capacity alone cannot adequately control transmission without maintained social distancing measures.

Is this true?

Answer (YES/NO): NO